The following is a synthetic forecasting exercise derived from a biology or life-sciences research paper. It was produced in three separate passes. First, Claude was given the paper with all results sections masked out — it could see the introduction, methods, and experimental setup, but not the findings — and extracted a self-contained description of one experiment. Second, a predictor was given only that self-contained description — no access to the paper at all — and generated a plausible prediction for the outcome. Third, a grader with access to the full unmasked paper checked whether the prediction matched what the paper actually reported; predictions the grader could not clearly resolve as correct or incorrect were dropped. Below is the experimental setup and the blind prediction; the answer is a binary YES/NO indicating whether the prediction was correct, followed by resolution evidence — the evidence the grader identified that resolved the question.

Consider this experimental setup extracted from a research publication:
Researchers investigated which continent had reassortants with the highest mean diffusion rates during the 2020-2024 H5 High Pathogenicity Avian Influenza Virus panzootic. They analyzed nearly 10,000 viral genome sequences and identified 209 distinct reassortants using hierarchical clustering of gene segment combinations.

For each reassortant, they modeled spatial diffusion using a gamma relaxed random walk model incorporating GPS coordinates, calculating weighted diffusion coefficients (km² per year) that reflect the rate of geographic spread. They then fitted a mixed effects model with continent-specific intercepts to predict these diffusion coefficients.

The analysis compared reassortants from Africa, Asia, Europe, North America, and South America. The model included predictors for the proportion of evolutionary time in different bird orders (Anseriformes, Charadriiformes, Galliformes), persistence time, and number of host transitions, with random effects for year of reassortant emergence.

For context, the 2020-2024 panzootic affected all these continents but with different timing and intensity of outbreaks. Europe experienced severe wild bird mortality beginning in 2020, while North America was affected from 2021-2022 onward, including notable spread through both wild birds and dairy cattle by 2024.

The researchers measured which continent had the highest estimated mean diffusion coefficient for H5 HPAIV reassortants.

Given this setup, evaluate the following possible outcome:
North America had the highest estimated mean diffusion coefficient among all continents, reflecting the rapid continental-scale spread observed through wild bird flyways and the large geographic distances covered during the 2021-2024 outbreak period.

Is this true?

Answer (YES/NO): NO